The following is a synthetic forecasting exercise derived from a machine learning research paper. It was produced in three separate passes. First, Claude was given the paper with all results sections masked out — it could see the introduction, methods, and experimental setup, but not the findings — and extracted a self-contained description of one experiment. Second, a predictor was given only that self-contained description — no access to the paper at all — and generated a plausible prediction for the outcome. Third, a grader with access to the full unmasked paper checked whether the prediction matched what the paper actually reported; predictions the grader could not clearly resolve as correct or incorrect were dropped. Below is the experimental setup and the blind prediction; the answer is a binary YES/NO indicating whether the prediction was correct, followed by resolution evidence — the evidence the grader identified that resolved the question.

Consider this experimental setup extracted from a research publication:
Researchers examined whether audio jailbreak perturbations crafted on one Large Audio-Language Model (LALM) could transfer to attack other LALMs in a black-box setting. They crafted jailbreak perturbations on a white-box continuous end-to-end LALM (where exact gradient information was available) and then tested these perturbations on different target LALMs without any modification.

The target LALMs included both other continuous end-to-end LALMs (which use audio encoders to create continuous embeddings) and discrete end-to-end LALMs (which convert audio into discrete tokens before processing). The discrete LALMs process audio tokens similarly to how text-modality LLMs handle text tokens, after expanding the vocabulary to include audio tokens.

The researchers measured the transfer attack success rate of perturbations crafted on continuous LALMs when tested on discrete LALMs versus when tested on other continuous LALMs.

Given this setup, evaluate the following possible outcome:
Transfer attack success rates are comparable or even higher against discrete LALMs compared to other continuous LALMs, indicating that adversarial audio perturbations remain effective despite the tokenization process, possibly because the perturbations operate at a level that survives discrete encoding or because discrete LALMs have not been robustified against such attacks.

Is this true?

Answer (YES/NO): NO